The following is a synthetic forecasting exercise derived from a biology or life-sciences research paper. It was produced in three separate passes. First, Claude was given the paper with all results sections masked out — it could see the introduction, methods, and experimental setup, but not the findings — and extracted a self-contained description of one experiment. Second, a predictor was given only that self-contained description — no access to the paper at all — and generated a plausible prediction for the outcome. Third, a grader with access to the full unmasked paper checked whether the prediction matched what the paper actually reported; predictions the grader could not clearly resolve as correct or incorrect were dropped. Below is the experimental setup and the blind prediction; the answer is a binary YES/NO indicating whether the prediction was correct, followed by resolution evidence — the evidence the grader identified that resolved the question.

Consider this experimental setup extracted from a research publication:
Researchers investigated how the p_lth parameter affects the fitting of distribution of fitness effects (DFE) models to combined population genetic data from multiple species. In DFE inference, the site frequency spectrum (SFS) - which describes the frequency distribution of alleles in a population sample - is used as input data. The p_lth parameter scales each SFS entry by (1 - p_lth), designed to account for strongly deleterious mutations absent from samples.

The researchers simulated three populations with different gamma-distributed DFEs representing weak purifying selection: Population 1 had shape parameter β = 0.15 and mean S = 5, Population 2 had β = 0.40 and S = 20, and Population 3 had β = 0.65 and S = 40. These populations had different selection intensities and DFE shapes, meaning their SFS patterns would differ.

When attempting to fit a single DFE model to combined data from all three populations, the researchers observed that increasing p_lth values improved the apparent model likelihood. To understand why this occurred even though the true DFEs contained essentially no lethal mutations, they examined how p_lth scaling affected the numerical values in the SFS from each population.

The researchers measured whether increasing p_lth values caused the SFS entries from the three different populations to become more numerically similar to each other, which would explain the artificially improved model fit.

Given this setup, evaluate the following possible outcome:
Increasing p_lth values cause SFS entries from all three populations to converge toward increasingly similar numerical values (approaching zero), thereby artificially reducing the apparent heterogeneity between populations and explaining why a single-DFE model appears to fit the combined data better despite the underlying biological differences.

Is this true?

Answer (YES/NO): YES